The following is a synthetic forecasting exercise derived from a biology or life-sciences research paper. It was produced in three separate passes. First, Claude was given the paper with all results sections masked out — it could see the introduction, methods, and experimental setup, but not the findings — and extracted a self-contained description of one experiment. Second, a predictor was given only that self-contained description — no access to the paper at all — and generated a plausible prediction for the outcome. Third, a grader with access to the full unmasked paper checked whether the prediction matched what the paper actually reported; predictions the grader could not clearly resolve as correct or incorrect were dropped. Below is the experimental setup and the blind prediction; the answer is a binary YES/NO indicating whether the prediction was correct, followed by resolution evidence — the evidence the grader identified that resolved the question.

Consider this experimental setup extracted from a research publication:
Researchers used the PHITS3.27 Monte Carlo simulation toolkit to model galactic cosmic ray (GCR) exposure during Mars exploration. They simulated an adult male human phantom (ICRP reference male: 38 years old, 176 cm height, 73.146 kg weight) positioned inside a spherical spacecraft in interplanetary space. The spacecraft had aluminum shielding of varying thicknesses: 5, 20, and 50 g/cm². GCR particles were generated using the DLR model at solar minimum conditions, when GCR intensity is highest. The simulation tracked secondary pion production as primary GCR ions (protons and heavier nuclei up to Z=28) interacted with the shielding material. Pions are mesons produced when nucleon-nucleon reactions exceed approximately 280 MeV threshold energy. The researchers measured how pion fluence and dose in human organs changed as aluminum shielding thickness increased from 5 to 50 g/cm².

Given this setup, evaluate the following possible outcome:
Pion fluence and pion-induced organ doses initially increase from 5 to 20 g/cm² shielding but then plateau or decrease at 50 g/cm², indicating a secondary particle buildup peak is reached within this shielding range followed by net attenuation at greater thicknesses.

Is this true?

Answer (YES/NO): NO